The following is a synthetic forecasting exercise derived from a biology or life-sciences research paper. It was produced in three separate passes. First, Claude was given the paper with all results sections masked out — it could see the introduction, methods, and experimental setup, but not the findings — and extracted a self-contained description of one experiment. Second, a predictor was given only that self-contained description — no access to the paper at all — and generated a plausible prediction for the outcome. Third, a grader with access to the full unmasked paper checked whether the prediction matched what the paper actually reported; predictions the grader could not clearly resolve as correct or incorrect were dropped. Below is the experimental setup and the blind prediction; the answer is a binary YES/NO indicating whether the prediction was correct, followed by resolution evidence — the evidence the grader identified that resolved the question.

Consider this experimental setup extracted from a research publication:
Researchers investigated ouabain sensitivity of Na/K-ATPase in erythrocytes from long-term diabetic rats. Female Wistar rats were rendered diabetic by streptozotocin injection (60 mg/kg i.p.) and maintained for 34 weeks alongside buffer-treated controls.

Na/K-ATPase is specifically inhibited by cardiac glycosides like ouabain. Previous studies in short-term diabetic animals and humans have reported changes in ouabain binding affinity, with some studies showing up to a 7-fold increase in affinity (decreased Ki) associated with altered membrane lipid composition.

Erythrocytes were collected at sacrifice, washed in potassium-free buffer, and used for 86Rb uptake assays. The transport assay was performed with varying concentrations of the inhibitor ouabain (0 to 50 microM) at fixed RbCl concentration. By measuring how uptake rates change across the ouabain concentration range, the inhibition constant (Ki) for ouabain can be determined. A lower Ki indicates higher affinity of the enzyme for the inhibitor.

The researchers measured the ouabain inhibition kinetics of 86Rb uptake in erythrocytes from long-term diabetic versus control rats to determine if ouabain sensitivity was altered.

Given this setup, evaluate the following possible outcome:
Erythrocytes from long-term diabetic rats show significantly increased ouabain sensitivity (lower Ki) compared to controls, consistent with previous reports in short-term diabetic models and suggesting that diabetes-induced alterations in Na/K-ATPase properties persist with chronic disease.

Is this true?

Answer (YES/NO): NO